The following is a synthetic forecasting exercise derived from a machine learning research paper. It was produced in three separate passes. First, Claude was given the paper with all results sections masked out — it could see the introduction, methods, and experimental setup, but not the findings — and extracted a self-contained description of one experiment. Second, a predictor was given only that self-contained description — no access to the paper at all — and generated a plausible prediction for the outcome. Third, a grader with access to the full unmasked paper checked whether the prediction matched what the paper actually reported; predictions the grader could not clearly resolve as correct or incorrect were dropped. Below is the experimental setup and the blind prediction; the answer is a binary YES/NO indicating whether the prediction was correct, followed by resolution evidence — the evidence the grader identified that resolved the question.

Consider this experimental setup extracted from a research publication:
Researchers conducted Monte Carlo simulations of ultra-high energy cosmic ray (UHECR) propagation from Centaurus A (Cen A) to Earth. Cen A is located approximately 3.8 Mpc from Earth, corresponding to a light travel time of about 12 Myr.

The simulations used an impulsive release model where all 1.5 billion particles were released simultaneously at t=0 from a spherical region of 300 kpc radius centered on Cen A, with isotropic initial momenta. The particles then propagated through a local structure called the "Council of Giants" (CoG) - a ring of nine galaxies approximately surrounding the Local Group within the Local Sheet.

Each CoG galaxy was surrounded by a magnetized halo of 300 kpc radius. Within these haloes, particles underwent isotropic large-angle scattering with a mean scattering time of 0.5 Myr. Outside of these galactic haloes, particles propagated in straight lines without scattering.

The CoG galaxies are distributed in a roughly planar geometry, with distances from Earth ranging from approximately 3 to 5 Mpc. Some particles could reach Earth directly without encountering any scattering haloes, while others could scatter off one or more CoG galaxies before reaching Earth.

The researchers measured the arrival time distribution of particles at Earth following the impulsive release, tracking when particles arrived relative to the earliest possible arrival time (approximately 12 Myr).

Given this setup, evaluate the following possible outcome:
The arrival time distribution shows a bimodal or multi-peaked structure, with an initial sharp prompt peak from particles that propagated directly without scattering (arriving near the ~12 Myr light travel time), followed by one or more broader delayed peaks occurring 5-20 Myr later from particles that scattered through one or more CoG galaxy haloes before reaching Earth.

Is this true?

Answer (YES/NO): YES